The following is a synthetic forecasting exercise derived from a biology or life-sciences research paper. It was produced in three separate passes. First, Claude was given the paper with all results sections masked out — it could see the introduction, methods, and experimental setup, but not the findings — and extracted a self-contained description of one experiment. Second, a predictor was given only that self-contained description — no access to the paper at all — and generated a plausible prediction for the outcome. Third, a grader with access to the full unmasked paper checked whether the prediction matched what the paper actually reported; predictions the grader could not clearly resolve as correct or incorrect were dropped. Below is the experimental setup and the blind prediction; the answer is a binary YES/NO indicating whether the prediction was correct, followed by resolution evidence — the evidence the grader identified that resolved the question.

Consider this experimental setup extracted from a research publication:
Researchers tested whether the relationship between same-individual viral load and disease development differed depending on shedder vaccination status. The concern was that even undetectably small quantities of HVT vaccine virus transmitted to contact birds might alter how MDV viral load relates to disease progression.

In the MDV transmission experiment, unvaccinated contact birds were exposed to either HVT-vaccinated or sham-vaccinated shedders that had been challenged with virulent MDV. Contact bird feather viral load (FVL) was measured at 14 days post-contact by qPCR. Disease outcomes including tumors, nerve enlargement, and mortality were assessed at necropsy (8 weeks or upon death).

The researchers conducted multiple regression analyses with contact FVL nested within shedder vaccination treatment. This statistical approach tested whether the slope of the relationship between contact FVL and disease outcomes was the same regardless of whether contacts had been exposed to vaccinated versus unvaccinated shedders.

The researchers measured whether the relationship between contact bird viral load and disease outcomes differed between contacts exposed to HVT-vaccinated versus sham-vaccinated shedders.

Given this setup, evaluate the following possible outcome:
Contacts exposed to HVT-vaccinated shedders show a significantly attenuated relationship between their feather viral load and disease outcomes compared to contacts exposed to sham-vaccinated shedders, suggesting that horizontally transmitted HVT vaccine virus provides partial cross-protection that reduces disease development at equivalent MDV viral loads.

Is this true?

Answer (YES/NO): NO